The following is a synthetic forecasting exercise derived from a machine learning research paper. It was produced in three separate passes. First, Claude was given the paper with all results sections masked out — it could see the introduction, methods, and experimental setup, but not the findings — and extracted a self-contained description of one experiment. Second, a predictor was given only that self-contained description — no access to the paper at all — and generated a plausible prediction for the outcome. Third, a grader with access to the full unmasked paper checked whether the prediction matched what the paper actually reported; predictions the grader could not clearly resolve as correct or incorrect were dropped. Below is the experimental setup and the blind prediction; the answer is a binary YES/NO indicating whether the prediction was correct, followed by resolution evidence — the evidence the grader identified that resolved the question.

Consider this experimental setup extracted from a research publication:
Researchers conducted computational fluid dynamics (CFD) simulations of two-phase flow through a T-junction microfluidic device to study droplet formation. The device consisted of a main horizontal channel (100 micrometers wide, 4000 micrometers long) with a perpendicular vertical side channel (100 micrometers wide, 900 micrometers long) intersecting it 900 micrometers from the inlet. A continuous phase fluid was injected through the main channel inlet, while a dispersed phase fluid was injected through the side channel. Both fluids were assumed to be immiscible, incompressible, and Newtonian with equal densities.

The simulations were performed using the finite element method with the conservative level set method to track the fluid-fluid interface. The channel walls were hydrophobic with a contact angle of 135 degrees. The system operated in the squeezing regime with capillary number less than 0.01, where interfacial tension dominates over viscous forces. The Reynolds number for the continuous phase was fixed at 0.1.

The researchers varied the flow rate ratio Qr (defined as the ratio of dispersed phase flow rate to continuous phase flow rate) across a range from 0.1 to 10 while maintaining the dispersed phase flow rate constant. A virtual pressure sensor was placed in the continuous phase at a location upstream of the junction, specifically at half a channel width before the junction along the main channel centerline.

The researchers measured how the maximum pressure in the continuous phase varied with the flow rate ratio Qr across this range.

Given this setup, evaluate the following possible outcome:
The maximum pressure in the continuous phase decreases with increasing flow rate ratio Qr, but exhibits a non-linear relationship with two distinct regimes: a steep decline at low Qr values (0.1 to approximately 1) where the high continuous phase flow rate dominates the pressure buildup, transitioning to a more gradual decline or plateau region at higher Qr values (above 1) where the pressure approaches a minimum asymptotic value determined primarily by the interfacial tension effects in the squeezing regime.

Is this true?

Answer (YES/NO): NO